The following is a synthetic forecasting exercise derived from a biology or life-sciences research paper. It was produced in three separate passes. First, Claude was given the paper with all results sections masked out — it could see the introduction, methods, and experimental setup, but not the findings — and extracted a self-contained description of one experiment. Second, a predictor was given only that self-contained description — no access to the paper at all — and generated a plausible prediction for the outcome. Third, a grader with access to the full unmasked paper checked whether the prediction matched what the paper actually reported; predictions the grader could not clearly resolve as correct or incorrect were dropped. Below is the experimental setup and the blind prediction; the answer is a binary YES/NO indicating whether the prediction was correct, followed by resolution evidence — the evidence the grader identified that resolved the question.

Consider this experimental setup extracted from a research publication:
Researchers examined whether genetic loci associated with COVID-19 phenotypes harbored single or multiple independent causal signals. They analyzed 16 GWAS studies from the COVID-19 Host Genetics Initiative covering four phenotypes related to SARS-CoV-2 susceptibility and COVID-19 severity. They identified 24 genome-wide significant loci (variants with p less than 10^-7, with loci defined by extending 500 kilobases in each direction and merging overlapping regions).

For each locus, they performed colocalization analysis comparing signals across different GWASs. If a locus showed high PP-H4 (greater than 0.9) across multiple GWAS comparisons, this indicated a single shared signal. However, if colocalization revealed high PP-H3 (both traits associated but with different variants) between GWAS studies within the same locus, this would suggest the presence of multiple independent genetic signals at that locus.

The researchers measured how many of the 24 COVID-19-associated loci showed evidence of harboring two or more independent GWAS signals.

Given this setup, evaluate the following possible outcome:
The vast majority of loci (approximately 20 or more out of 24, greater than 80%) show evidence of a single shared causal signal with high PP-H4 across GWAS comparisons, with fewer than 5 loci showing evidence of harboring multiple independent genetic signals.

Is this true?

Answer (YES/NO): YES